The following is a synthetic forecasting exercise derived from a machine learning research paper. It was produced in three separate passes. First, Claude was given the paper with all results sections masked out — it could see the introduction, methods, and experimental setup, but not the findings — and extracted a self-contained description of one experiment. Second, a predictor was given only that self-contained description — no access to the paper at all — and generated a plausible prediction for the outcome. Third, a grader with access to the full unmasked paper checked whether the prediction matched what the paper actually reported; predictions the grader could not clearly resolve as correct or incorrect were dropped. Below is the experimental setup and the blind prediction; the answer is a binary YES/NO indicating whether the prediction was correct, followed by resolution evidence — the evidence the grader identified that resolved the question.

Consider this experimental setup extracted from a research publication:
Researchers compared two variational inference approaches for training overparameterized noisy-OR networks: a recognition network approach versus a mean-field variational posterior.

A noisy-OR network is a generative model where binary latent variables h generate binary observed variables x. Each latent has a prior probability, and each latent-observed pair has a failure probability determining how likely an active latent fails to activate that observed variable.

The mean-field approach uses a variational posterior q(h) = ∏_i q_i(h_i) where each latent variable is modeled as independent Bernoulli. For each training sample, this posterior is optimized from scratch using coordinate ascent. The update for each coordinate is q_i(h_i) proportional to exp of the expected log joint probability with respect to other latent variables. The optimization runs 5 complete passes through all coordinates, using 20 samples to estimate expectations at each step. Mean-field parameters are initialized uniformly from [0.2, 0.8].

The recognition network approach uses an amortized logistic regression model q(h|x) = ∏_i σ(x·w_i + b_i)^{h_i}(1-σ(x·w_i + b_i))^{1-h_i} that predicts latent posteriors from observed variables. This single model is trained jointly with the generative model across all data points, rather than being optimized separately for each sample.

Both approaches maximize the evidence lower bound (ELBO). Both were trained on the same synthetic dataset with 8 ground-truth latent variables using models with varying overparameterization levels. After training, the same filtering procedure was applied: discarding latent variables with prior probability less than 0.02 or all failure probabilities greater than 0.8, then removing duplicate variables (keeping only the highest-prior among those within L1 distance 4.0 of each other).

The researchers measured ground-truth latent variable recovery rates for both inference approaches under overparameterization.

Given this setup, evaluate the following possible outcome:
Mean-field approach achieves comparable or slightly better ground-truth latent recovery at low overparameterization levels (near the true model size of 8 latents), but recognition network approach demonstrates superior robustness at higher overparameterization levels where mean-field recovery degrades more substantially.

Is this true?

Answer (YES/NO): YES